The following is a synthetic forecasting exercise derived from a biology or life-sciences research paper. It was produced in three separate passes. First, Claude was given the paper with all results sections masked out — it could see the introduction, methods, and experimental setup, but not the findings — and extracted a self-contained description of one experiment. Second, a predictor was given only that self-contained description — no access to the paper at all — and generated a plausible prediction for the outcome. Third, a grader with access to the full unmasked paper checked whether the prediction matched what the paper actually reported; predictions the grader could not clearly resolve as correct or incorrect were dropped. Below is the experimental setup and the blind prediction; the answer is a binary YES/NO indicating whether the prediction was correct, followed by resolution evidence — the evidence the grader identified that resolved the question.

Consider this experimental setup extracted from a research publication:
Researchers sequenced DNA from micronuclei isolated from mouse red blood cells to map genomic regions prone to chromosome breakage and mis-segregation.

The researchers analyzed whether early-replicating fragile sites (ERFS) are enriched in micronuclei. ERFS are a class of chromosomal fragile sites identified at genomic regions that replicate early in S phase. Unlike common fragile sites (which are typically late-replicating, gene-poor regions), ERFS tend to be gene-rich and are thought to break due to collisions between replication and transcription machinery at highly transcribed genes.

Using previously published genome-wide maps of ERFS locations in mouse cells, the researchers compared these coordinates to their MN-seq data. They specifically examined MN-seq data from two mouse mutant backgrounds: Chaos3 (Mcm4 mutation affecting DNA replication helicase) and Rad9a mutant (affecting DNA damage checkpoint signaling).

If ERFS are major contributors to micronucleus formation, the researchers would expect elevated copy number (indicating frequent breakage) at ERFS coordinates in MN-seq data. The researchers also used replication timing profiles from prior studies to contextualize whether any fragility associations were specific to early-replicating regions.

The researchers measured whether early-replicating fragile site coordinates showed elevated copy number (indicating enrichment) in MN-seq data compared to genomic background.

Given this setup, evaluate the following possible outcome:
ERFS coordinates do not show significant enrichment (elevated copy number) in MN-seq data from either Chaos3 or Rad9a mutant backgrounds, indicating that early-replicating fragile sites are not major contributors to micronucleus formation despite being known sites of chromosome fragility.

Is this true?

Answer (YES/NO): YES